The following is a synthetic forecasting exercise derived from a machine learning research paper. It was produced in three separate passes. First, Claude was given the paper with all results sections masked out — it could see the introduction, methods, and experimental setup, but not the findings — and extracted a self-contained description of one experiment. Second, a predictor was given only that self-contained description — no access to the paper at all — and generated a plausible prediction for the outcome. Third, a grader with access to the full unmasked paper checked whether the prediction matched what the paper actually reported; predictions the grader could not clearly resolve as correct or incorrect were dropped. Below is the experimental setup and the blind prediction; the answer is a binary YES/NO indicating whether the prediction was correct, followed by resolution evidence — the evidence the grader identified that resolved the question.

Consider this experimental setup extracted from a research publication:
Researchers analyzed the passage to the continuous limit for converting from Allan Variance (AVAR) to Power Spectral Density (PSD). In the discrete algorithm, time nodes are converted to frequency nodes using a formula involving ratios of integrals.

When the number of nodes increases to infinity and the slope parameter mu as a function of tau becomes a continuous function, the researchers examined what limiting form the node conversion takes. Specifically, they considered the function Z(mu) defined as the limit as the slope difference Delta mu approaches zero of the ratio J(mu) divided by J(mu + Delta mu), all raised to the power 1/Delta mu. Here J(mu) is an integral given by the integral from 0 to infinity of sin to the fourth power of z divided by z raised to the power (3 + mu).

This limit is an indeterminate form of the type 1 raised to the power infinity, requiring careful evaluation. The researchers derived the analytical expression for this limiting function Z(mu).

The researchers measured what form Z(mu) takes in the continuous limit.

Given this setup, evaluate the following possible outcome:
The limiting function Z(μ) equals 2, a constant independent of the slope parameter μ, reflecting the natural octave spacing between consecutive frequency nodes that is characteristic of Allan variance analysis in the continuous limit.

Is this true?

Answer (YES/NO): NO